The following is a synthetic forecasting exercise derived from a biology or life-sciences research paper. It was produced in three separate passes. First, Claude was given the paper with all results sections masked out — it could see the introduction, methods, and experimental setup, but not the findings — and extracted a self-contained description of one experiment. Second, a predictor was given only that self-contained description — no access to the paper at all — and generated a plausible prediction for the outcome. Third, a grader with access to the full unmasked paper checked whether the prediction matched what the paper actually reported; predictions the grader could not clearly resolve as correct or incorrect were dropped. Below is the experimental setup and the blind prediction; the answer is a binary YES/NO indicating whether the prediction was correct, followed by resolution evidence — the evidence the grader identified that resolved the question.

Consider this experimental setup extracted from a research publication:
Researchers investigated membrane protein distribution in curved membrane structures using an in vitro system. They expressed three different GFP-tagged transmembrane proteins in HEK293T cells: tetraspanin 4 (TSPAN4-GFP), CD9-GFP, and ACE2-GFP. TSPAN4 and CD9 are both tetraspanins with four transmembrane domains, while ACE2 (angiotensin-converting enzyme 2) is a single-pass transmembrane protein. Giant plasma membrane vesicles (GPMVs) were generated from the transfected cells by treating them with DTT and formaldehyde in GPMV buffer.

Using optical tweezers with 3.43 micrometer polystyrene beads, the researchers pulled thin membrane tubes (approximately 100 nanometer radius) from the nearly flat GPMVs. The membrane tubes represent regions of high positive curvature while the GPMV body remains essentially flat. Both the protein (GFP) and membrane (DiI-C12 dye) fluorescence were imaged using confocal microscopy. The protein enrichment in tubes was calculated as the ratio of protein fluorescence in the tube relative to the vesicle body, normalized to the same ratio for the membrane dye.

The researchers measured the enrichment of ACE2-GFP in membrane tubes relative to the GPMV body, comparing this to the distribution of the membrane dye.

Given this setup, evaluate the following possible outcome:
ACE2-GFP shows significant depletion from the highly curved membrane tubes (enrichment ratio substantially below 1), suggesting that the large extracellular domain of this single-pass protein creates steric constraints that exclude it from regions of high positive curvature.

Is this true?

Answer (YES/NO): NO